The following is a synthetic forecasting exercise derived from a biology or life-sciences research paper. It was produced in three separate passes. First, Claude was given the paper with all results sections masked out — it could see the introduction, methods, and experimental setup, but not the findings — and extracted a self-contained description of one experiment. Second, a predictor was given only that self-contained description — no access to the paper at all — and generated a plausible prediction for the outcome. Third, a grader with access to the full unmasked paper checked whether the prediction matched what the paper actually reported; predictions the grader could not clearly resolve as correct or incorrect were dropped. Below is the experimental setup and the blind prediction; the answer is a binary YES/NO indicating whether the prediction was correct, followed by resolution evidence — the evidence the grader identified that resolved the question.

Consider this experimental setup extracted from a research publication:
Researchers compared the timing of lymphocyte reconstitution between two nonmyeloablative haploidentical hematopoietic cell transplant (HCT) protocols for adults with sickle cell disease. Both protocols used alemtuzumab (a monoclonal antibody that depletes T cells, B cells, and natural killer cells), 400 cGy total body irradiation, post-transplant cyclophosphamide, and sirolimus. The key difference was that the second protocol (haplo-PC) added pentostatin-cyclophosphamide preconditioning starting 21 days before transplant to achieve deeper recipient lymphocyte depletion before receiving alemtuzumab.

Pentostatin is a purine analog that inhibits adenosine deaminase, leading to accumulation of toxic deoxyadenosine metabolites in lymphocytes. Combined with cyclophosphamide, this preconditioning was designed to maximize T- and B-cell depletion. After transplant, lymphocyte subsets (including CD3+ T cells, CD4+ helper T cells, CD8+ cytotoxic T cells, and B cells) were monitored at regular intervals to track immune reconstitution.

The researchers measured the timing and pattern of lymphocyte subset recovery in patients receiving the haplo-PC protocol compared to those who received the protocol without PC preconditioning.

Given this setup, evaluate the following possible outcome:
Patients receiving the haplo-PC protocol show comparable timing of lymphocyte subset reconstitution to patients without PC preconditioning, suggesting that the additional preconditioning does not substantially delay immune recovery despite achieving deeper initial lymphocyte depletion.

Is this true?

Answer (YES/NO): YES